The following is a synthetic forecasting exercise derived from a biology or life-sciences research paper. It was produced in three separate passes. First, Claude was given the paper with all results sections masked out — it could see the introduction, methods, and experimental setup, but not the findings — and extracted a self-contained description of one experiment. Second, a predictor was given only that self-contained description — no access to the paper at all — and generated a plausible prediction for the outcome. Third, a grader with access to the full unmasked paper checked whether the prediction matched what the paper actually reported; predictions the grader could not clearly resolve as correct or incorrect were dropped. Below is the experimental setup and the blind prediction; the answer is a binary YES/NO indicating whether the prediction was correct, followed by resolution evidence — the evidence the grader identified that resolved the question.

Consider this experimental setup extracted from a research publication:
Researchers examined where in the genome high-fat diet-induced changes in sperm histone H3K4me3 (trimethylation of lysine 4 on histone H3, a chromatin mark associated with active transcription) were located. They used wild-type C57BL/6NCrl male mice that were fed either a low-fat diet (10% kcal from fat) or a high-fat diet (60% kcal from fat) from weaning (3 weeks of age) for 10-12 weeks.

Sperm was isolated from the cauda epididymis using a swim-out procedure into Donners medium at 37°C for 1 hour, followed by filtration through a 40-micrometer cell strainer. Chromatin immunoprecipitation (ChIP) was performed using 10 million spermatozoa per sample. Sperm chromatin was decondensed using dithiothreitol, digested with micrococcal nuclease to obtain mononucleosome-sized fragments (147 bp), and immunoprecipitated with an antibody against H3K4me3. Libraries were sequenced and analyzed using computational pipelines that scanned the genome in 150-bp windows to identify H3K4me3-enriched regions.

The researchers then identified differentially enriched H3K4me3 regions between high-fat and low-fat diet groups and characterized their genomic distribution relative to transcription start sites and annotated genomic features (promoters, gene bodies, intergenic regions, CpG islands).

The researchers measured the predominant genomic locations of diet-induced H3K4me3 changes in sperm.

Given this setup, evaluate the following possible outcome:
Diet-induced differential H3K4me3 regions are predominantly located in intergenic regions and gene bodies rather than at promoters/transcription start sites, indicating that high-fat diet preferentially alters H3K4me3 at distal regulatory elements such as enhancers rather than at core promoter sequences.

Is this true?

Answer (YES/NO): NO